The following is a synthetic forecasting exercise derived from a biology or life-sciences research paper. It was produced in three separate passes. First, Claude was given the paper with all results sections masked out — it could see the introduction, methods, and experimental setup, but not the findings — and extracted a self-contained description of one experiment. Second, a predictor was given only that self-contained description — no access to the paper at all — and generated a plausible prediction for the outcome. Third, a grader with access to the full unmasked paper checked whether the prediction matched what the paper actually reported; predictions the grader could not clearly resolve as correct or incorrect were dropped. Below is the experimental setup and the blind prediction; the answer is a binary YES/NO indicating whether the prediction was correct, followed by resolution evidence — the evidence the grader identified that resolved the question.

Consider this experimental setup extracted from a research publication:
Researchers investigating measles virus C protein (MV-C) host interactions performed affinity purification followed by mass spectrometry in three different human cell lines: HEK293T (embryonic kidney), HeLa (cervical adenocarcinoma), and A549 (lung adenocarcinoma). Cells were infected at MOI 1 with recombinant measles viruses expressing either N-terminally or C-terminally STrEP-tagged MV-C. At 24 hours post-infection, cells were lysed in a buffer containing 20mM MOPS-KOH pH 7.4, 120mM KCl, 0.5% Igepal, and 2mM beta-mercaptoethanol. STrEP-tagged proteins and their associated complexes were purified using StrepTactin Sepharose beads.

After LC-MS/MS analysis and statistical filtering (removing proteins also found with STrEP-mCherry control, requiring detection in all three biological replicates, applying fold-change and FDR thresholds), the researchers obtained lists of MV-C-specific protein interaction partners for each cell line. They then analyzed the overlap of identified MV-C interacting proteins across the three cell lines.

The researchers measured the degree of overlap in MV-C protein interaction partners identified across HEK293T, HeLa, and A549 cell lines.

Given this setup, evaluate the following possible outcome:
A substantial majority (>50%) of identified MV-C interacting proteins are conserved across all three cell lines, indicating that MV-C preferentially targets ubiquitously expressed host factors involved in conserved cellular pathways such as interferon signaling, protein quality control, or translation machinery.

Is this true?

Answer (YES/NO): YES